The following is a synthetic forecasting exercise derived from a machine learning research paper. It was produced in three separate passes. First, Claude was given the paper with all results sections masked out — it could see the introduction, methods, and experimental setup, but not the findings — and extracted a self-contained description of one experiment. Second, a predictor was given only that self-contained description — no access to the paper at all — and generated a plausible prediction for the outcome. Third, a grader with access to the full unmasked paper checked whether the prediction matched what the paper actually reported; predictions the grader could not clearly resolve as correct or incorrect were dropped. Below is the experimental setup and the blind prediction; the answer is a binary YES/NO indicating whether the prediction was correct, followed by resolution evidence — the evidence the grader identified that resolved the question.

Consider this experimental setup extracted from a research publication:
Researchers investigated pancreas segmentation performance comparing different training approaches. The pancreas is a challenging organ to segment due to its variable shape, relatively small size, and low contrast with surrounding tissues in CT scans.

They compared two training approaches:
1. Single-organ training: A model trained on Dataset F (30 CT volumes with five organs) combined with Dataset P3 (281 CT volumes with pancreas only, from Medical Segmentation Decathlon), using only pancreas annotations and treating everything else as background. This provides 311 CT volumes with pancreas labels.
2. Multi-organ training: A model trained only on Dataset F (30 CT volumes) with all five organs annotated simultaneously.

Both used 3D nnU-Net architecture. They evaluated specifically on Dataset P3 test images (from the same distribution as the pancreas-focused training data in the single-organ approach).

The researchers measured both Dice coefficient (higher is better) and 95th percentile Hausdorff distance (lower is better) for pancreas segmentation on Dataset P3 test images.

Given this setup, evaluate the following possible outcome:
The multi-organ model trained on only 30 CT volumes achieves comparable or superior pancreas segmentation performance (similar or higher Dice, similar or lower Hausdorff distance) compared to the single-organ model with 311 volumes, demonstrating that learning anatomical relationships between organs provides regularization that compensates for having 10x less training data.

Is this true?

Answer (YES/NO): NO